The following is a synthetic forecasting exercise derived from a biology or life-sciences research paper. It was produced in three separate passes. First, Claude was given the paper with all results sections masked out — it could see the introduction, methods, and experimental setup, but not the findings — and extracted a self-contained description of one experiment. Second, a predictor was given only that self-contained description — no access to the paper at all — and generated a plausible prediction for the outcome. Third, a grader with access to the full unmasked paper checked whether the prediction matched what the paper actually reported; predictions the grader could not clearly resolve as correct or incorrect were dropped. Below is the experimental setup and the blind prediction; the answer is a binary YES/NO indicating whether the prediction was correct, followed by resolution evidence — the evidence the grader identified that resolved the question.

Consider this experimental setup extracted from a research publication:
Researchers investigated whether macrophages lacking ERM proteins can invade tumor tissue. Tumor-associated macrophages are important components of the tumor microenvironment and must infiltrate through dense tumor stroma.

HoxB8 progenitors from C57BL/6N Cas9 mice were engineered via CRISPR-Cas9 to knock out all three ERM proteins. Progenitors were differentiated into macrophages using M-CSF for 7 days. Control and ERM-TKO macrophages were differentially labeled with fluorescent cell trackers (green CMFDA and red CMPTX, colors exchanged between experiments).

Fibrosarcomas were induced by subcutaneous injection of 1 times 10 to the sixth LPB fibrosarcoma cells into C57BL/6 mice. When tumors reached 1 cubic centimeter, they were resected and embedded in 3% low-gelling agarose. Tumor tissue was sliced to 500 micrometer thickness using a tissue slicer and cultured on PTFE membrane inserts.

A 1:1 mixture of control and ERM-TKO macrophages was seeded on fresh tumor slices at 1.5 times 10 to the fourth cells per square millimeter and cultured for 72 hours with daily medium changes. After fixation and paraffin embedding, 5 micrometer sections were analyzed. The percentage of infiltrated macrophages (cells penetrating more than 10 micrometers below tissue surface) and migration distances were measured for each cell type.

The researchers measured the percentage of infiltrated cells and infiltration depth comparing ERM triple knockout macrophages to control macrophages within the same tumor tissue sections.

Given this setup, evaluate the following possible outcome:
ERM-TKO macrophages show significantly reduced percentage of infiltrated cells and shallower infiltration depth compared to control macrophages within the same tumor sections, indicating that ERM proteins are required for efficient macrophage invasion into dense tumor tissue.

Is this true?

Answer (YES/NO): NO